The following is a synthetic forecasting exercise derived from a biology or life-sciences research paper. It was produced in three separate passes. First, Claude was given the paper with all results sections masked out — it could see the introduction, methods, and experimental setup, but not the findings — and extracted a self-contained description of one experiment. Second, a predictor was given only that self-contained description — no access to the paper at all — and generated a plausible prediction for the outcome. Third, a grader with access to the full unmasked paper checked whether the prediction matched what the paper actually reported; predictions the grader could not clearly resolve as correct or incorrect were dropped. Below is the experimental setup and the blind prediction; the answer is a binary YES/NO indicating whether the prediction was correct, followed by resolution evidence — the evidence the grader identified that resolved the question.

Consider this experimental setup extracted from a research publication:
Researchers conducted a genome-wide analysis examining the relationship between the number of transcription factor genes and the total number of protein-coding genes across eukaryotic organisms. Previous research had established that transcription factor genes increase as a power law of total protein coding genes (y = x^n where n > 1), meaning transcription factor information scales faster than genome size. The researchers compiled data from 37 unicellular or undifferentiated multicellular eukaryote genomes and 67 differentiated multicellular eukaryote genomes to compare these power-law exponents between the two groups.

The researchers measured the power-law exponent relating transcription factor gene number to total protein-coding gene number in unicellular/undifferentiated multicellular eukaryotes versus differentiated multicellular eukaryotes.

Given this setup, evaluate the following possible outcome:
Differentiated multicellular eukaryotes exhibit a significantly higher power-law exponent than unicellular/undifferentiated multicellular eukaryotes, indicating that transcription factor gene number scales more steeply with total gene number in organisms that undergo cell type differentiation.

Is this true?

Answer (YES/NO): NO